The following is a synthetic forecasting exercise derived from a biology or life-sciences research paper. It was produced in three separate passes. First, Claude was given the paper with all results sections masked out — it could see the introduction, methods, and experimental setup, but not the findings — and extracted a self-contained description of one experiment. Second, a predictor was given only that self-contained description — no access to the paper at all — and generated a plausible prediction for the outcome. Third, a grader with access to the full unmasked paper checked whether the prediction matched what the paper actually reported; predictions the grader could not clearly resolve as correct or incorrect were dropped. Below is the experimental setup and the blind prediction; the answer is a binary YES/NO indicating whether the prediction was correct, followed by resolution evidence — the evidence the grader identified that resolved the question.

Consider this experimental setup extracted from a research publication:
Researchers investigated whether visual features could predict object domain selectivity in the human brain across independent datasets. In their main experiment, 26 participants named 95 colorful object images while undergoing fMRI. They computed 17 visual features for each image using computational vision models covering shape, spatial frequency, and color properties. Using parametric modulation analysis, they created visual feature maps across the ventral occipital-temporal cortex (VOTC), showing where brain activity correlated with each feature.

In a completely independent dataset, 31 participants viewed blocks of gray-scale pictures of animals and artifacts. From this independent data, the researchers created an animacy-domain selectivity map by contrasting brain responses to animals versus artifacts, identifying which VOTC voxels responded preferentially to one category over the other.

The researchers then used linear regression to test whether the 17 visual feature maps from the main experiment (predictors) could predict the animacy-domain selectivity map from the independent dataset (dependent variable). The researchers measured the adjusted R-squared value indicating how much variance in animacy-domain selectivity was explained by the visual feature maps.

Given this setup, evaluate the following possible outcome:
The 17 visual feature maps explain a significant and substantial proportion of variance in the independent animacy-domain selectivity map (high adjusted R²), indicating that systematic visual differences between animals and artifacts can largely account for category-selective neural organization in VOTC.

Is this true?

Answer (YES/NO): YES